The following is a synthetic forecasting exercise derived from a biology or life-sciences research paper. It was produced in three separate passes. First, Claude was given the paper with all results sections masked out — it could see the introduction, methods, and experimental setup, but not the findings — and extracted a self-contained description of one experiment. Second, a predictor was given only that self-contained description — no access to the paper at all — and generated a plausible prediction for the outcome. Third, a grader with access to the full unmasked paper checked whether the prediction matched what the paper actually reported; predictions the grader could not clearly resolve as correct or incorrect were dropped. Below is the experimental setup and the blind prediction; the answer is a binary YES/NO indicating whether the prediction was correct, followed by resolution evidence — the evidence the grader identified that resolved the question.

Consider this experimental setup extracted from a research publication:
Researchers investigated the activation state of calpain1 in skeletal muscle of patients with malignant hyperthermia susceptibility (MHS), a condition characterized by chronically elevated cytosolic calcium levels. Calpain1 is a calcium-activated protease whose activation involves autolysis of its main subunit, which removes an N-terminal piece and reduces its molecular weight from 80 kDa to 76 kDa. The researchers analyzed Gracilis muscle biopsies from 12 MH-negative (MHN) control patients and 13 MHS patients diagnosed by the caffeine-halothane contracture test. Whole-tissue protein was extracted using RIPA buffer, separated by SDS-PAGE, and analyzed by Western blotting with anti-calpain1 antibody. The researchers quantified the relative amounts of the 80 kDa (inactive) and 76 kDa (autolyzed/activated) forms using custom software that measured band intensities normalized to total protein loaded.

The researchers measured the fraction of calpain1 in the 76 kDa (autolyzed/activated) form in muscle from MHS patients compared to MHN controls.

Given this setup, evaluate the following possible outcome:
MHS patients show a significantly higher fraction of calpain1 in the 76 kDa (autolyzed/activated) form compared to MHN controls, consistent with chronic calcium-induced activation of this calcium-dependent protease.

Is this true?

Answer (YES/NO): YES